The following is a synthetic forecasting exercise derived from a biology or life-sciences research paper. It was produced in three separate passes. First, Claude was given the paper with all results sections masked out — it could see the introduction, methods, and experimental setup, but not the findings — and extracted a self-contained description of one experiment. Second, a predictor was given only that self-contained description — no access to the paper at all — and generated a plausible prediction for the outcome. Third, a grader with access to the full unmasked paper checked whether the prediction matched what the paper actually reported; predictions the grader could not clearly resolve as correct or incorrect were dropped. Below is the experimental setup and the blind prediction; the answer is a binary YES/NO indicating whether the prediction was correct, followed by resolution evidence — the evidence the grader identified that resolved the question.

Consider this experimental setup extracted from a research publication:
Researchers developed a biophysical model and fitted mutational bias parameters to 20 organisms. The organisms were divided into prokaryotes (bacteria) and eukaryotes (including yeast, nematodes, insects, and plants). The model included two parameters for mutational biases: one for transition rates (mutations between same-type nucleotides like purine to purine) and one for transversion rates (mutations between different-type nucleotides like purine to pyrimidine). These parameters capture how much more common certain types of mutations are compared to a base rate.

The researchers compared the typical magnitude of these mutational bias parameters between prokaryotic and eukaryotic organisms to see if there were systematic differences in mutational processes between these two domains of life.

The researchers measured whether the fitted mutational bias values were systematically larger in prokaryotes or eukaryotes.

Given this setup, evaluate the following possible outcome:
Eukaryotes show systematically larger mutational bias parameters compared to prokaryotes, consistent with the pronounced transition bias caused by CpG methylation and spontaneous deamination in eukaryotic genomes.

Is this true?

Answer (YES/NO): NO